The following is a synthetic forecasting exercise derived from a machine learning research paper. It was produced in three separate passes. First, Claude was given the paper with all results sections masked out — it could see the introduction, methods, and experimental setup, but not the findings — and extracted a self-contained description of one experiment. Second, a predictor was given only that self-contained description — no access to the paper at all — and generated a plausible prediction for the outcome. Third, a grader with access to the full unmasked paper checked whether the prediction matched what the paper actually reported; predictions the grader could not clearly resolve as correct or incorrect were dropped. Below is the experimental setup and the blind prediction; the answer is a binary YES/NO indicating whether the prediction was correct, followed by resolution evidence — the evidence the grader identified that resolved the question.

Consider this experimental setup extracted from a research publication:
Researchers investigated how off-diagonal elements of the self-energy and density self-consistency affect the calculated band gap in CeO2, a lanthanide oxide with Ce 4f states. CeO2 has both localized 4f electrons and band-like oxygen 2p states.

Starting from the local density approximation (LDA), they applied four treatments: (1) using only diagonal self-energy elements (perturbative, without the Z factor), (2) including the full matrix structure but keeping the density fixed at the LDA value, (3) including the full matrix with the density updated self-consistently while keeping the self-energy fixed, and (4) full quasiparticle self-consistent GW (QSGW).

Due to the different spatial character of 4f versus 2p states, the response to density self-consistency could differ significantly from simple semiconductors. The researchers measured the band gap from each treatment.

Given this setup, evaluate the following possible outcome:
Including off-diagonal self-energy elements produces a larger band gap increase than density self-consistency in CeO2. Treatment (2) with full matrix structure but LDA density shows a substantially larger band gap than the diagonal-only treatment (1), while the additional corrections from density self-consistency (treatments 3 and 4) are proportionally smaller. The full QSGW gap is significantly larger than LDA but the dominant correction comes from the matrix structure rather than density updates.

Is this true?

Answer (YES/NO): NO